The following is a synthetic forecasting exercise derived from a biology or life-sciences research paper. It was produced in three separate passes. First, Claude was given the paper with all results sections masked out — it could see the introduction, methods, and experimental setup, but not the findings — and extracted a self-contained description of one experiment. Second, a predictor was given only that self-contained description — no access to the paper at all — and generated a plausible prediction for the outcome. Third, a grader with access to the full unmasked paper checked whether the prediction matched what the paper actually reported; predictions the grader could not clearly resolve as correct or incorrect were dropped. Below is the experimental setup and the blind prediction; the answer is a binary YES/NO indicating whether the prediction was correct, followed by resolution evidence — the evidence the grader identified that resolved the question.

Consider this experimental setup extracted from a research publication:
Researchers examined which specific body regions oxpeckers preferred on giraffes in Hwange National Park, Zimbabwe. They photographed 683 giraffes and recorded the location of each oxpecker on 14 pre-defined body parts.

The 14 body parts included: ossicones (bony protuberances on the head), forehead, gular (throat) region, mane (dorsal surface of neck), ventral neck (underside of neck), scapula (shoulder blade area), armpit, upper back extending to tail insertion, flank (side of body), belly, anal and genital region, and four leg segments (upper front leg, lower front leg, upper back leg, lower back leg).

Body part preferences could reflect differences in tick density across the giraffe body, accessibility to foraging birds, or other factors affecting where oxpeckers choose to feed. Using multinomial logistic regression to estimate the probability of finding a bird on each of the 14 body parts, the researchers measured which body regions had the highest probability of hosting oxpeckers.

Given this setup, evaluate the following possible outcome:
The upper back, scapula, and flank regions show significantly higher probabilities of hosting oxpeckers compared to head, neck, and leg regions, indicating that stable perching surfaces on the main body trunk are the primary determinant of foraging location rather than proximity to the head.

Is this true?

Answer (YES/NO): NO